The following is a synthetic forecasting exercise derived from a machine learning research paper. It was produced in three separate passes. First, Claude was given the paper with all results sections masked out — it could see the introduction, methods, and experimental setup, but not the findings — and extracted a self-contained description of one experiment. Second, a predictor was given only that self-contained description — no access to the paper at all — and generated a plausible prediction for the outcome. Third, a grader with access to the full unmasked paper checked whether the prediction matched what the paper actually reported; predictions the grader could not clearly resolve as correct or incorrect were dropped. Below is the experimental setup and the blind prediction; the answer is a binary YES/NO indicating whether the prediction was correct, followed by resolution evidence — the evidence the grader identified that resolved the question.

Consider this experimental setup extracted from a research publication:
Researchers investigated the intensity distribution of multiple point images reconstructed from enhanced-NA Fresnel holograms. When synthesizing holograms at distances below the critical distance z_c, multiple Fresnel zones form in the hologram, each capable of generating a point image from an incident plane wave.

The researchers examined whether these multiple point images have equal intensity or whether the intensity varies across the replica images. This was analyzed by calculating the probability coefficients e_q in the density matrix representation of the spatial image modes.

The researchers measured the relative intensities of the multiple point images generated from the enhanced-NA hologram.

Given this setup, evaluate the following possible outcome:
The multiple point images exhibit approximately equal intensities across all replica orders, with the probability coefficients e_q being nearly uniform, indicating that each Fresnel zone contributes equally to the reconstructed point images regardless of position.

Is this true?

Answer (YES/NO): YES